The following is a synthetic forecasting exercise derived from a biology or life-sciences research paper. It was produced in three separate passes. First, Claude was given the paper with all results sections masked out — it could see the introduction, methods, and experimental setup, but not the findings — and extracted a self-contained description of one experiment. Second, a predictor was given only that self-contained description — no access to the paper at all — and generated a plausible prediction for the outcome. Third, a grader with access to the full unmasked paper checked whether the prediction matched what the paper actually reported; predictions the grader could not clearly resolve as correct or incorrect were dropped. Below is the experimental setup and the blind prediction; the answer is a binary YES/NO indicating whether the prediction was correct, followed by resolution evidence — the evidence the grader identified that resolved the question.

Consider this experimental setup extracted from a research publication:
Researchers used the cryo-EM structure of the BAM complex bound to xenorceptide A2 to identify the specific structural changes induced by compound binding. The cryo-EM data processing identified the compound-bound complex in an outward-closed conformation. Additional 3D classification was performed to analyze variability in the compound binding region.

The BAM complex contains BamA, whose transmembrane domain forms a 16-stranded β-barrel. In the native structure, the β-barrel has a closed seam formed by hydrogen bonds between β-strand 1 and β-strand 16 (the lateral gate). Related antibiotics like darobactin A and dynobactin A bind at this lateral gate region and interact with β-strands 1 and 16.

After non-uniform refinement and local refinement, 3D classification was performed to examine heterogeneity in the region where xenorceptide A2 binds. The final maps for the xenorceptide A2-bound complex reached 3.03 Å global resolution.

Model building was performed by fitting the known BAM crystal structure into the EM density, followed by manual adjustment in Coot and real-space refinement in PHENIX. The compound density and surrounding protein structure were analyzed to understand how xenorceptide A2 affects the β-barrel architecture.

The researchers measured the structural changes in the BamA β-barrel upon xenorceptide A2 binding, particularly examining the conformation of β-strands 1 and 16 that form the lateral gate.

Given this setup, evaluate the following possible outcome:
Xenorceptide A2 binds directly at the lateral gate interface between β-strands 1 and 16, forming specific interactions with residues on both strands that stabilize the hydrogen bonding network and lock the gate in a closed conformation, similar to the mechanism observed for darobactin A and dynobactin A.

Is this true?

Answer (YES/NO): NO